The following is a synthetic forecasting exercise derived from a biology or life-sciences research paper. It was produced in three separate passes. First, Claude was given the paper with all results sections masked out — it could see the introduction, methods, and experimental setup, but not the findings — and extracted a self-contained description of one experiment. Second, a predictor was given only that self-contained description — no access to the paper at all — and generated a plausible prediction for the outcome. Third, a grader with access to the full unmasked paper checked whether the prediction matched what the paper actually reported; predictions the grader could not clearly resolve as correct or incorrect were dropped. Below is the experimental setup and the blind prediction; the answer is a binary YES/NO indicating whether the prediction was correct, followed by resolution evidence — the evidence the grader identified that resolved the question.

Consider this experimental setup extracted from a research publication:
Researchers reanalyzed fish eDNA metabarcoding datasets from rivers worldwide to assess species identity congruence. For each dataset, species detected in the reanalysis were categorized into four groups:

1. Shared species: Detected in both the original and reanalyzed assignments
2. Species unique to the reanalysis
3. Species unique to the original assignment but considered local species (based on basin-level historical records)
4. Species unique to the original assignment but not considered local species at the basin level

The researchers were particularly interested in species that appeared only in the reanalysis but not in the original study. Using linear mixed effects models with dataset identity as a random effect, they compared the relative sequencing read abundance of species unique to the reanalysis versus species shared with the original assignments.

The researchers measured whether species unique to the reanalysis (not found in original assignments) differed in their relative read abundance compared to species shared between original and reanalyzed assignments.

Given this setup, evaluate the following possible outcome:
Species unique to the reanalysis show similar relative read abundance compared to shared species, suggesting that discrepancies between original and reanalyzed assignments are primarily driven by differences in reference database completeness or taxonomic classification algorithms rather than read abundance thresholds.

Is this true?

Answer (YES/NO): NO